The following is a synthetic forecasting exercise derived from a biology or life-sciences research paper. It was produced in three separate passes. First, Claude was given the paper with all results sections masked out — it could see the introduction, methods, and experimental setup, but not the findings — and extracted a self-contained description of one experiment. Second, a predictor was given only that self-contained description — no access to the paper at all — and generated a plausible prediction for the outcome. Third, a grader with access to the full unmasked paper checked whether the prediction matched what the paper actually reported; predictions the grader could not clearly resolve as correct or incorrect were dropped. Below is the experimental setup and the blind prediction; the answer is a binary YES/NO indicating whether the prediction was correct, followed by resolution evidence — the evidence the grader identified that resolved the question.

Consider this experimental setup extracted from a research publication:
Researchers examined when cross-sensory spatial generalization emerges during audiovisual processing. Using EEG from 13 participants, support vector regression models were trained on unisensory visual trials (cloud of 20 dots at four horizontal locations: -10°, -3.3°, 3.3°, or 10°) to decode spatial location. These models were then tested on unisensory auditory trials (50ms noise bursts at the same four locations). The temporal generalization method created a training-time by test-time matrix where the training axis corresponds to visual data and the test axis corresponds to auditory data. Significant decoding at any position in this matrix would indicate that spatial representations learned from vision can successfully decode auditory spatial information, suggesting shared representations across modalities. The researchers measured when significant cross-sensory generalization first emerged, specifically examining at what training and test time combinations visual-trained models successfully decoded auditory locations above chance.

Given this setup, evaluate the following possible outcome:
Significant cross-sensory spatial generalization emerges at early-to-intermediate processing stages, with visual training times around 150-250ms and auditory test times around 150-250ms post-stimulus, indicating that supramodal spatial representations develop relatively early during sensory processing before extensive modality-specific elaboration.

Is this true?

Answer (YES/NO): NO